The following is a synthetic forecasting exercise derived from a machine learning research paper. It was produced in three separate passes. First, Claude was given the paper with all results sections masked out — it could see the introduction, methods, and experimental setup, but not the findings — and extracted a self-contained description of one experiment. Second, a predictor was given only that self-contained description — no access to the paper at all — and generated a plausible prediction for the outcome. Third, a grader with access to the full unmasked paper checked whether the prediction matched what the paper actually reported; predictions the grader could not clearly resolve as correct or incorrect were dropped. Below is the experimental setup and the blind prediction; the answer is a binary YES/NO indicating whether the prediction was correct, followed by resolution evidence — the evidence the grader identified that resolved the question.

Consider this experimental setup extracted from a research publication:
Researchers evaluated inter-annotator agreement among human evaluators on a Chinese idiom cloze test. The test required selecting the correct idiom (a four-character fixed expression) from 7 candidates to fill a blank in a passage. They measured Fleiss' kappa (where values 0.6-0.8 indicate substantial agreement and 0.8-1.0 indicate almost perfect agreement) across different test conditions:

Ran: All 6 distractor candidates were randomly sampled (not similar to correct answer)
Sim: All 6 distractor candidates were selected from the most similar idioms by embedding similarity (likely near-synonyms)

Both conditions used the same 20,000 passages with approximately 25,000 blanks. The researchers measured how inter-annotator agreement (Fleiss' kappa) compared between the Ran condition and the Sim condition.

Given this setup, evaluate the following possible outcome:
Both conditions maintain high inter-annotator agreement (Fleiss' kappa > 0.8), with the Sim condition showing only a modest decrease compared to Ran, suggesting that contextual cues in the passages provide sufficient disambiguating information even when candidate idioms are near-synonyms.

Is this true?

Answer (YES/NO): NO